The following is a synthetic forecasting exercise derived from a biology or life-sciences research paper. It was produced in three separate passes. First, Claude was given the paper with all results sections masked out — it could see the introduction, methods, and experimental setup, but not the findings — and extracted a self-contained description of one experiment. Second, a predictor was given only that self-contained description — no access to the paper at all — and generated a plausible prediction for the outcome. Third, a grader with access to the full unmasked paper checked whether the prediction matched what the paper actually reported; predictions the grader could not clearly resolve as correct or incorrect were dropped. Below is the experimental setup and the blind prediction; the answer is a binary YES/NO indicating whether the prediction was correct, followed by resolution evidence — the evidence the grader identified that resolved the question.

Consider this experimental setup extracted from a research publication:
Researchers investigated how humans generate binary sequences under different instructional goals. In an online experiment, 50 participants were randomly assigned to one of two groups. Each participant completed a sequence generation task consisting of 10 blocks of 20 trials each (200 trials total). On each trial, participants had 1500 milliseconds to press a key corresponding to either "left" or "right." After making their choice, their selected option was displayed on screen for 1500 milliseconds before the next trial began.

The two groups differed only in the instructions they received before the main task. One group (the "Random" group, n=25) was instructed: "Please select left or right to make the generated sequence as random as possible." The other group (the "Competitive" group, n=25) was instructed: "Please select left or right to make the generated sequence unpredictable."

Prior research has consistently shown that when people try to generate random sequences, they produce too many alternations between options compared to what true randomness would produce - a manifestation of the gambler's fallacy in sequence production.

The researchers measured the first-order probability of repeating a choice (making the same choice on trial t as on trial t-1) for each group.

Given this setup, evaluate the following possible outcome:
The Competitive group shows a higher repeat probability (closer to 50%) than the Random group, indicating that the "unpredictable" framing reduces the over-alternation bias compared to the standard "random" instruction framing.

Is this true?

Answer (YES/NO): NO